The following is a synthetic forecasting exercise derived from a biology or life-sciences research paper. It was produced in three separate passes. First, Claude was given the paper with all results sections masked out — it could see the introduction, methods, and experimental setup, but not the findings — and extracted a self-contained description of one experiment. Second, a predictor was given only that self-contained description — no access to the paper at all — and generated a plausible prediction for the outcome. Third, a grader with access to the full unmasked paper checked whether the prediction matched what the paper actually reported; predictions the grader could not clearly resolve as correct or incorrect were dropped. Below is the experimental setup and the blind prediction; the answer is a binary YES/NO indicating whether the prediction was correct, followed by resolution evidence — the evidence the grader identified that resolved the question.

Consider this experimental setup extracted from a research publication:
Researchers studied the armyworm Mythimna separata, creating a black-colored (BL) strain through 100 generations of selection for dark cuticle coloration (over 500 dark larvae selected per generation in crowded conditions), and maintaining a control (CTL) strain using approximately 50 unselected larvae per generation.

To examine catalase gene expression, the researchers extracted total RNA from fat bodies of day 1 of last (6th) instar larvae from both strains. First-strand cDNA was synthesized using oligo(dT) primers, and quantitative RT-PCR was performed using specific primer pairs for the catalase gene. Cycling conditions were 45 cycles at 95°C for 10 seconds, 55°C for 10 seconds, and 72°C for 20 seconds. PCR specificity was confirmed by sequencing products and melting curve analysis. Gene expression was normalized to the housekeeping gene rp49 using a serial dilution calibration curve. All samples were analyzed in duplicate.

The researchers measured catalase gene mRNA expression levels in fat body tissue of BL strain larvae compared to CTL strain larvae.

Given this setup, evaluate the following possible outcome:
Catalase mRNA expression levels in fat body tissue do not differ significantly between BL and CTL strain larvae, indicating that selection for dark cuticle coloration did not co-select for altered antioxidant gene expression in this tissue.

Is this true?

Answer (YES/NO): YES